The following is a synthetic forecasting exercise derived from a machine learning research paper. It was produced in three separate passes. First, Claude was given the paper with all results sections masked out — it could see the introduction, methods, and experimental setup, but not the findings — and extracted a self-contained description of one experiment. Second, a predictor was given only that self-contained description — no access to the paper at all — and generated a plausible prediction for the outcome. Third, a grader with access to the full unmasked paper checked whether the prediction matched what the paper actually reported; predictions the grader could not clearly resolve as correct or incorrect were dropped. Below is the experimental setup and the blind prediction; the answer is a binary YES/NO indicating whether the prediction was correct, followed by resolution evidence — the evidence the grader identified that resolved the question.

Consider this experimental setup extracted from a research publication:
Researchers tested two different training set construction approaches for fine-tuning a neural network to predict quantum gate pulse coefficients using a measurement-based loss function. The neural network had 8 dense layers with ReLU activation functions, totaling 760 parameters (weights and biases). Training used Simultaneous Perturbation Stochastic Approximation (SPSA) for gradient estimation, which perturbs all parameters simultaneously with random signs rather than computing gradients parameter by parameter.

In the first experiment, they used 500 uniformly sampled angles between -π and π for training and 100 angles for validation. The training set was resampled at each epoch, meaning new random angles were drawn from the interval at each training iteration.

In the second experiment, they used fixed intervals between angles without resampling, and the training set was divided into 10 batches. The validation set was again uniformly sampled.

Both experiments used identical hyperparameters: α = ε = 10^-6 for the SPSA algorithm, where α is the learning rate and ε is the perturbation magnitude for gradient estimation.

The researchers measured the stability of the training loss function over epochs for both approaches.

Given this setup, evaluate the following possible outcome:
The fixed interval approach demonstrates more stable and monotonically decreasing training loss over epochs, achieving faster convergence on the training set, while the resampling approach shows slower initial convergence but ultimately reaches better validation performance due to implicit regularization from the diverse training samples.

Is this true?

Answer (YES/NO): NO